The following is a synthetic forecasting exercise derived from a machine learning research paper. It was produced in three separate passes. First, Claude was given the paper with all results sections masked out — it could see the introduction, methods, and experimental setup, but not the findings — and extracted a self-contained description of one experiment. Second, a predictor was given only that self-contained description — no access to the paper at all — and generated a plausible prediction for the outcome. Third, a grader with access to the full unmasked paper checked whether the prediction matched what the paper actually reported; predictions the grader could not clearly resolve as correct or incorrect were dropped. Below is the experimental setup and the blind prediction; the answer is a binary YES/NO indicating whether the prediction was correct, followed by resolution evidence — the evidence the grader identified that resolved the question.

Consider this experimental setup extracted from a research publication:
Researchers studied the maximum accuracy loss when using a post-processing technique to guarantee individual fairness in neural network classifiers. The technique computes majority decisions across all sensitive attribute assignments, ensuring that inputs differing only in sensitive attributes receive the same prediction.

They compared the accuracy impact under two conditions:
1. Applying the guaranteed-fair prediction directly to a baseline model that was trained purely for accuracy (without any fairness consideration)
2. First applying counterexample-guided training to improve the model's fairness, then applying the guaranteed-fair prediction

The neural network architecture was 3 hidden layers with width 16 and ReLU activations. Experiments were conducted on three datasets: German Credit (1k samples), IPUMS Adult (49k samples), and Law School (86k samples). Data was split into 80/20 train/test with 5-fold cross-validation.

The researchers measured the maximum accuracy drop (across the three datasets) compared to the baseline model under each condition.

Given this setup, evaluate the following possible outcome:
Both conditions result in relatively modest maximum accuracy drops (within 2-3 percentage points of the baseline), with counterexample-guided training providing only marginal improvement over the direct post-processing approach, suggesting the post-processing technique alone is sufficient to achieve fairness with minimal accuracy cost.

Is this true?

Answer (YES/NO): NO